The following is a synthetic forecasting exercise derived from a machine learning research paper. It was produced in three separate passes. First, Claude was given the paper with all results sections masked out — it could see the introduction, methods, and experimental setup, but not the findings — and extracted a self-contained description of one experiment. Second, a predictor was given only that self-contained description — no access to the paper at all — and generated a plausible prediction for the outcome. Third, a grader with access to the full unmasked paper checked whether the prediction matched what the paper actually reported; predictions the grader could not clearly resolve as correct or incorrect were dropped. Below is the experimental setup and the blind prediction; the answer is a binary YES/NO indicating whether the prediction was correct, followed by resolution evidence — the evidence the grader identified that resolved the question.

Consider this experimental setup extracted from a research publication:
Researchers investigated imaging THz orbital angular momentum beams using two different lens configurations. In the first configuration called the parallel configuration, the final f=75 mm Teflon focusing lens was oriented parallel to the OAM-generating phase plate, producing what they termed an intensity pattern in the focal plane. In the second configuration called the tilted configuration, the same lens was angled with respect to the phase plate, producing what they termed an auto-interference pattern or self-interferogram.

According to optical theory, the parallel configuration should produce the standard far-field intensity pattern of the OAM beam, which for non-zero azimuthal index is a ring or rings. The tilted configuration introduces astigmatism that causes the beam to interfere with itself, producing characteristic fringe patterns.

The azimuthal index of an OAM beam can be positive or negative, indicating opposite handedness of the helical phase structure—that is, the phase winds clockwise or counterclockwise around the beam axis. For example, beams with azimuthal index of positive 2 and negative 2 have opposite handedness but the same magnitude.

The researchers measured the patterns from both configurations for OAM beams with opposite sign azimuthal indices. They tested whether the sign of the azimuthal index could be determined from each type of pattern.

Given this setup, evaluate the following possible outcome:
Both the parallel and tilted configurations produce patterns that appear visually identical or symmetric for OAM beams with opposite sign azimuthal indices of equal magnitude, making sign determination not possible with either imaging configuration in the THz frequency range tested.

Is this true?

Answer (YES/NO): NO